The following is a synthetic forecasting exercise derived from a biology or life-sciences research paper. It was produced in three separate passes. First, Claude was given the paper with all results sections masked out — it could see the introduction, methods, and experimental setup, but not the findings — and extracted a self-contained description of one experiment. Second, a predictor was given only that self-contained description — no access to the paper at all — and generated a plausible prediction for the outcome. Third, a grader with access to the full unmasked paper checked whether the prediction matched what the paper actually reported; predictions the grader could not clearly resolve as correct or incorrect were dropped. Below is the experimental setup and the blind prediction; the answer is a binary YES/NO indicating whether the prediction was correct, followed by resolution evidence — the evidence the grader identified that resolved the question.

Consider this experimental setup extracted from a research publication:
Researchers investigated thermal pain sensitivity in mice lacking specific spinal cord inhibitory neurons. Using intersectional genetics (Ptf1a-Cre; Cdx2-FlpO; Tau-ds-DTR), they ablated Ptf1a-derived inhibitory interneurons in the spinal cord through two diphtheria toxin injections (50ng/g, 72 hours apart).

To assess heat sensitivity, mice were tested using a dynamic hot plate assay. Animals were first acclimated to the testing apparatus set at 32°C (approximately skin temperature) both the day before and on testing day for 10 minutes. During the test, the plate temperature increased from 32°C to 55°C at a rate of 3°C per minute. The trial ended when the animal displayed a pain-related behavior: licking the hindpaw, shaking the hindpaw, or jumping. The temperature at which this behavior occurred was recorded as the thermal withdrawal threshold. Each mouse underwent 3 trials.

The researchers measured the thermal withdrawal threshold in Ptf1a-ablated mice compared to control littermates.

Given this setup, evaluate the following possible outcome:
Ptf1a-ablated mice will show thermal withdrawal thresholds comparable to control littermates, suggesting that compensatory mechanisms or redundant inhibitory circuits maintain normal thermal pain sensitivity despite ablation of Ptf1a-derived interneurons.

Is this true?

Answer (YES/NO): YES